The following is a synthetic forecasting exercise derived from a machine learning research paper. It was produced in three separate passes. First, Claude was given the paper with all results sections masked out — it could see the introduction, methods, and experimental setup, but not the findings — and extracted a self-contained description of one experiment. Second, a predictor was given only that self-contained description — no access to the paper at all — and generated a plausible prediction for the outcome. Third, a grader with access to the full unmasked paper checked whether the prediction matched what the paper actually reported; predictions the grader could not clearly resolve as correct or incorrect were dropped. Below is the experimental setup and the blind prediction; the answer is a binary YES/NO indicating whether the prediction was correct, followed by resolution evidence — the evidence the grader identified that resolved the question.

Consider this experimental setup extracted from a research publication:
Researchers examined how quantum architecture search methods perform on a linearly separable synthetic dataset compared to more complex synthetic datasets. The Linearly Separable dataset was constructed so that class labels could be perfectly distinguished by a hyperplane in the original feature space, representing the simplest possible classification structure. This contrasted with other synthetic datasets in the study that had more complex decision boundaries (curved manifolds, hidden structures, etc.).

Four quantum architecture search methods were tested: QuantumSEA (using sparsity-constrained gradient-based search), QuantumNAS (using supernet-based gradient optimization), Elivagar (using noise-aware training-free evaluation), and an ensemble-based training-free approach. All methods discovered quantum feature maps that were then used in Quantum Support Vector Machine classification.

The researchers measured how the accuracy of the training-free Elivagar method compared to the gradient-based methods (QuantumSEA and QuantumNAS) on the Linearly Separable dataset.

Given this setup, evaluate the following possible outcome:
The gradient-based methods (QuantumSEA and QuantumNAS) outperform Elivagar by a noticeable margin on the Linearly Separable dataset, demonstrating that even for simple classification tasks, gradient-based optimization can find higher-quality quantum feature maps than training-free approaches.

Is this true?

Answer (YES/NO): YES